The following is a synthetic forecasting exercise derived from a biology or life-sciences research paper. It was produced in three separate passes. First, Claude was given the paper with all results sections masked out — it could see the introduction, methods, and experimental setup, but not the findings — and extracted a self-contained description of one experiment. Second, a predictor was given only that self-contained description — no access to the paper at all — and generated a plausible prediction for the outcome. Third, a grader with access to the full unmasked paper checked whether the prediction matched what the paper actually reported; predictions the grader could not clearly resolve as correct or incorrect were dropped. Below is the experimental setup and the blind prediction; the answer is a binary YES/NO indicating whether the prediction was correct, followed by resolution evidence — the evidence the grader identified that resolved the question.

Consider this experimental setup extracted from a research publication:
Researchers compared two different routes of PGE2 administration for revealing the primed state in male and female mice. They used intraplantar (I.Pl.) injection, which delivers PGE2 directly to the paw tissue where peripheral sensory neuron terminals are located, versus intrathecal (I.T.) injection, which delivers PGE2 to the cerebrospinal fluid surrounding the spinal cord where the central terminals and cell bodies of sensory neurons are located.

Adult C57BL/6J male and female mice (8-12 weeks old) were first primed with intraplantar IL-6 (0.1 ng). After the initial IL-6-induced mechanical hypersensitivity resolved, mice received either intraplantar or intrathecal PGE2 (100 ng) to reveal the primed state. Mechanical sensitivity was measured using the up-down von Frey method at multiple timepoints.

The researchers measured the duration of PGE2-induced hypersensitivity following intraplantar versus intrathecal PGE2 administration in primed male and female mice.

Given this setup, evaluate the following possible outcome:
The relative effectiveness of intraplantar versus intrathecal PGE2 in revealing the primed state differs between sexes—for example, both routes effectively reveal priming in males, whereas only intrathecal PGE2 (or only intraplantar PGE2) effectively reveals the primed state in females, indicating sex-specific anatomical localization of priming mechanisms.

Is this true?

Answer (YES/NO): NO